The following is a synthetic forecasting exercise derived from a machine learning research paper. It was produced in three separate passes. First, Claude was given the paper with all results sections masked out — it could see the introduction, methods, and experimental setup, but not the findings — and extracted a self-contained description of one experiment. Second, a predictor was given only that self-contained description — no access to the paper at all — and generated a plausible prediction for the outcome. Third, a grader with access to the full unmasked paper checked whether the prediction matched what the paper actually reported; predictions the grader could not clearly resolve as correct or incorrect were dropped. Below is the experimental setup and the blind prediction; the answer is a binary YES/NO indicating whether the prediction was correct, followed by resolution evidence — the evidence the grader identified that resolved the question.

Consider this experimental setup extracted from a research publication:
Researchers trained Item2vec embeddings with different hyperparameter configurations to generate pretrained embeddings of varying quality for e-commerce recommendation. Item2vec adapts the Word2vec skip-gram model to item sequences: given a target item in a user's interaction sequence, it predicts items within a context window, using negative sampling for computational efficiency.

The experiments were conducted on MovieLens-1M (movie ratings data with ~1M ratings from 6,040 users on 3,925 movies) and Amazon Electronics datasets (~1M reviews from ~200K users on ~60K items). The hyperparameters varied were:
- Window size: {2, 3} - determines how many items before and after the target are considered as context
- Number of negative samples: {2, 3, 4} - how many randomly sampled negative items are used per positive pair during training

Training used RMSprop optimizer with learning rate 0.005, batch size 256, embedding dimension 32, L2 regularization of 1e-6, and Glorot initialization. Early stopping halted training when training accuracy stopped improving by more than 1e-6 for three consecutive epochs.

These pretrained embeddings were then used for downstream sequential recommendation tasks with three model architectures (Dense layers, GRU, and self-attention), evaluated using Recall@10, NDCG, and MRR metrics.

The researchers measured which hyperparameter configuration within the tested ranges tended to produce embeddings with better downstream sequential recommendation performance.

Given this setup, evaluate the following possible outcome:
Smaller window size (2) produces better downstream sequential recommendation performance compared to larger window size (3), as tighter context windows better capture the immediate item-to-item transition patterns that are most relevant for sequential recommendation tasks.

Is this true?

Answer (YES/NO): NO